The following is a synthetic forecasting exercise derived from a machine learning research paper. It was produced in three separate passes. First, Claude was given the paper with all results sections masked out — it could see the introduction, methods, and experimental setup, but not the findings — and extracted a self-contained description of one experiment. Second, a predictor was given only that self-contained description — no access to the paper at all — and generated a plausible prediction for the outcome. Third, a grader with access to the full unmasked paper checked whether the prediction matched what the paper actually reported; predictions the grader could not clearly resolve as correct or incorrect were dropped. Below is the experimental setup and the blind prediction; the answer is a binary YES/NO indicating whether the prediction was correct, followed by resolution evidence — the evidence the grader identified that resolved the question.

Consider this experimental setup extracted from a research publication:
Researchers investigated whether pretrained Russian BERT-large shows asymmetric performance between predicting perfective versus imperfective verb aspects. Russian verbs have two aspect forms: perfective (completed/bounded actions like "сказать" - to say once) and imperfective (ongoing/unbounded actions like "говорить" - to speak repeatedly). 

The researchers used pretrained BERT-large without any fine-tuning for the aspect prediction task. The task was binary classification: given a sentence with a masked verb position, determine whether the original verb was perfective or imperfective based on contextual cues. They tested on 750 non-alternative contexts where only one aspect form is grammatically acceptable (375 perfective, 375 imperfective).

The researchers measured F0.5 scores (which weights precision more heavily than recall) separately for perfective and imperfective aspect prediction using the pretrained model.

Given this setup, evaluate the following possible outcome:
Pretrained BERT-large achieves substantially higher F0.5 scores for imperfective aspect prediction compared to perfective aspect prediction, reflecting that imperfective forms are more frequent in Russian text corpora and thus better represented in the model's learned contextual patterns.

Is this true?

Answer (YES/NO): YES